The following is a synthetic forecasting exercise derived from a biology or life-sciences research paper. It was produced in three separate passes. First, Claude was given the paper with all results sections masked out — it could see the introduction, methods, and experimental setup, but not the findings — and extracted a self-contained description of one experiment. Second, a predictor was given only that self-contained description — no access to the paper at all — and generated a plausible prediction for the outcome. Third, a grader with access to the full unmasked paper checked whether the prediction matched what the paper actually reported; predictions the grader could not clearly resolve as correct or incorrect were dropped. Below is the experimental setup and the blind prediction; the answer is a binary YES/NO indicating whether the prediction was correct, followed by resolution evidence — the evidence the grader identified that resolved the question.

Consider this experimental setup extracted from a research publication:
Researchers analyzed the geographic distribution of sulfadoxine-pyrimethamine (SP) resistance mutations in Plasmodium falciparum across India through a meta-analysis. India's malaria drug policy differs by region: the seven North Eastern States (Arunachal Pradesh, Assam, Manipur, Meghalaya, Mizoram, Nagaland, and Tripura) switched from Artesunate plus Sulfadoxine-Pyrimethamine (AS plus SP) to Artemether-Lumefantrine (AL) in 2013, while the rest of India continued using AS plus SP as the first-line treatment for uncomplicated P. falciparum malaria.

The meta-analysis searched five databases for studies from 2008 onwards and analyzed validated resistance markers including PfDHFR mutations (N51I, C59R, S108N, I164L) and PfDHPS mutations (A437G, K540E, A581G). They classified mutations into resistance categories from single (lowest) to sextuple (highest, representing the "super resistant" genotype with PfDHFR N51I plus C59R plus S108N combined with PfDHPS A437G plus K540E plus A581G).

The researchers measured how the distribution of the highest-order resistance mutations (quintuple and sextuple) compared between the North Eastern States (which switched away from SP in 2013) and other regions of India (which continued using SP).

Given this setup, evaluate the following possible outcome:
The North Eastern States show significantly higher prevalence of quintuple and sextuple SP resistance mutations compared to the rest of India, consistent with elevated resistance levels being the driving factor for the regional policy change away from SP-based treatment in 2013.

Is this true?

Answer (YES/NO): NO